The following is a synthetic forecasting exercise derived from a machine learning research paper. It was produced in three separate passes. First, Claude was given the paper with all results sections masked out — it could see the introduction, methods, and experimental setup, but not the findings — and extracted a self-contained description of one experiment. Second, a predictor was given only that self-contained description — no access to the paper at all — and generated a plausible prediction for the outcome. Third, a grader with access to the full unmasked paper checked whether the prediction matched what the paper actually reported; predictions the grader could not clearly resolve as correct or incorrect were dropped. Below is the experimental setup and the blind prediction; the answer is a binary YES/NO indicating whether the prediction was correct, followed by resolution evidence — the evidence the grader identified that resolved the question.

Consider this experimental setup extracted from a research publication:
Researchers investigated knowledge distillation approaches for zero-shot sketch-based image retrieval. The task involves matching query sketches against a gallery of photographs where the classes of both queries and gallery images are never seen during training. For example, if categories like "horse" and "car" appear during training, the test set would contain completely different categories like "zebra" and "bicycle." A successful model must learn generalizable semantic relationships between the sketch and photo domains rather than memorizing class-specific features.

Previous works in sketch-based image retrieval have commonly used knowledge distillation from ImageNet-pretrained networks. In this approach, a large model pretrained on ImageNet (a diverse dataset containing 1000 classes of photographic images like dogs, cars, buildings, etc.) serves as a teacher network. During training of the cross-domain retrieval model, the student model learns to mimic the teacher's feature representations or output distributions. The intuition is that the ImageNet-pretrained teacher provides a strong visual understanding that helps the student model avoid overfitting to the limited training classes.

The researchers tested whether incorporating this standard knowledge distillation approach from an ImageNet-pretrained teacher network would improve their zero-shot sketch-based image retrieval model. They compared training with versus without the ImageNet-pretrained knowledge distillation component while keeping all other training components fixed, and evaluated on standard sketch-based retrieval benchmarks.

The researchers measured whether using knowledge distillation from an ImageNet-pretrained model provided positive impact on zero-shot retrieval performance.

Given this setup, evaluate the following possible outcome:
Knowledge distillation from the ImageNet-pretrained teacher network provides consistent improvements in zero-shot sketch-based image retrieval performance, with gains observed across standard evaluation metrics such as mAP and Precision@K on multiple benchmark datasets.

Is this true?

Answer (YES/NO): NO